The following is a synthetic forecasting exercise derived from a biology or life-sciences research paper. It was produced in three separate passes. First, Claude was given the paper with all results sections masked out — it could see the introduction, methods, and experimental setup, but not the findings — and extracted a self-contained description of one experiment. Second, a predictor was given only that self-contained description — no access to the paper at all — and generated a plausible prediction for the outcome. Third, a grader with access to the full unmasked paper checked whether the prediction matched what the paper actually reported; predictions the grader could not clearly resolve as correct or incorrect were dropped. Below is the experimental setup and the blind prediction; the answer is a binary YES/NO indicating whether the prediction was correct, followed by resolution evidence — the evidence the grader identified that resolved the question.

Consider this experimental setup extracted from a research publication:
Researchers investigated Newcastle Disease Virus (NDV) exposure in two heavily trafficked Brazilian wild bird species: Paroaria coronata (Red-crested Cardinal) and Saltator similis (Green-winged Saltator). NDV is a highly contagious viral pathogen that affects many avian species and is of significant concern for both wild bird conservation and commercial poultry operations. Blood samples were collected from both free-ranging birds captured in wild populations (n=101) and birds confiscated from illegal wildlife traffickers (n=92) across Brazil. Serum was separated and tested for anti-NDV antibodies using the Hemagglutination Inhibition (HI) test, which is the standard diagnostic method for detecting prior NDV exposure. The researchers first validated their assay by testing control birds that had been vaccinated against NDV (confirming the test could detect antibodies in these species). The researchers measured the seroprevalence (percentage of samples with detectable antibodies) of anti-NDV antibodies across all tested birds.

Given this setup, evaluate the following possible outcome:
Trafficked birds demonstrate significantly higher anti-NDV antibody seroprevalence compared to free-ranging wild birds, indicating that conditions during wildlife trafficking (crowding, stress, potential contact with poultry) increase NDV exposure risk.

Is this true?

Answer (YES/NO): NO